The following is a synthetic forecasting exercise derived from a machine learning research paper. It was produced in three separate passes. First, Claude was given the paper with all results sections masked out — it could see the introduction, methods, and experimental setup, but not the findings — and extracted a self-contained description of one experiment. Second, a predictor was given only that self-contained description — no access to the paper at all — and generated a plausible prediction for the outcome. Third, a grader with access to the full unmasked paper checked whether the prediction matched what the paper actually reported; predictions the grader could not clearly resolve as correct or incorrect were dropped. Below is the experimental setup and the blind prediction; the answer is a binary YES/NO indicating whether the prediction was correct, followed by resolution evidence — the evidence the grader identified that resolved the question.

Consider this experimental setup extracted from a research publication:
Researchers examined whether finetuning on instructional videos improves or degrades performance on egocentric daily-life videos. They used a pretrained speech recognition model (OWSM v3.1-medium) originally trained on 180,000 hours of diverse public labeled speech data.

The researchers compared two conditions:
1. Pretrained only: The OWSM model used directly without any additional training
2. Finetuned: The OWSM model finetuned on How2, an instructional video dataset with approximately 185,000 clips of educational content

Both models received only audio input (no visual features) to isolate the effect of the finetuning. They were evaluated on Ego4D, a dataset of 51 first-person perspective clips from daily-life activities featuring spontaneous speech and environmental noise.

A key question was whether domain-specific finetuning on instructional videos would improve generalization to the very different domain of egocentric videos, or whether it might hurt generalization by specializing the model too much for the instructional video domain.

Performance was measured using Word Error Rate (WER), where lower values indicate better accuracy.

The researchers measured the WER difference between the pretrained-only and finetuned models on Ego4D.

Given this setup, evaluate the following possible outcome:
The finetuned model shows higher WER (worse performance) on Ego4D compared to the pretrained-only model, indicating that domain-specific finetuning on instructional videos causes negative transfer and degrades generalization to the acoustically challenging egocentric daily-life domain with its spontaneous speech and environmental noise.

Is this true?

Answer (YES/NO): NO